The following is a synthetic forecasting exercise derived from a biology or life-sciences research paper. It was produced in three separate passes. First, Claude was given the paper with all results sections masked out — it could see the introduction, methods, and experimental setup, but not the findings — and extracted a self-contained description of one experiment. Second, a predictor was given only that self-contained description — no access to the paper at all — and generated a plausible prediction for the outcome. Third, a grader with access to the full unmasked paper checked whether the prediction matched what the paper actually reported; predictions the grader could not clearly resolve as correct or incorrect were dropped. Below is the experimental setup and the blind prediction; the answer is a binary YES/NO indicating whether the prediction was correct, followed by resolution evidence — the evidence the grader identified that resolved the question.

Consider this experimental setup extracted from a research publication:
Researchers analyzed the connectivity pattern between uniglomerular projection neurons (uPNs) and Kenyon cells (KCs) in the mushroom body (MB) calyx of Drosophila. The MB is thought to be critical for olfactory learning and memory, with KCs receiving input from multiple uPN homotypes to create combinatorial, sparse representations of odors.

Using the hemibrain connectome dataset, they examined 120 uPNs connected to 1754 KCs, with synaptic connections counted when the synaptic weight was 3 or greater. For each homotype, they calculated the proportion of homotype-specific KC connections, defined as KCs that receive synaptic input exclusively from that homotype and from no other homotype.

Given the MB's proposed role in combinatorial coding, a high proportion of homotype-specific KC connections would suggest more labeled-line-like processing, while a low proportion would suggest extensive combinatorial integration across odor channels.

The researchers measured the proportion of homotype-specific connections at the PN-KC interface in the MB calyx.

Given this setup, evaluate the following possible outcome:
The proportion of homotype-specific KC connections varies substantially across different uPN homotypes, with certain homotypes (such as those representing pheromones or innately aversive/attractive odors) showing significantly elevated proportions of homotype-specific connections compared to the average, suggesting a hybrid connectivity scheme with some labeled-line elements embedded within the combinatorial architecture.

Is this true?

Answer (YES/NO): NO